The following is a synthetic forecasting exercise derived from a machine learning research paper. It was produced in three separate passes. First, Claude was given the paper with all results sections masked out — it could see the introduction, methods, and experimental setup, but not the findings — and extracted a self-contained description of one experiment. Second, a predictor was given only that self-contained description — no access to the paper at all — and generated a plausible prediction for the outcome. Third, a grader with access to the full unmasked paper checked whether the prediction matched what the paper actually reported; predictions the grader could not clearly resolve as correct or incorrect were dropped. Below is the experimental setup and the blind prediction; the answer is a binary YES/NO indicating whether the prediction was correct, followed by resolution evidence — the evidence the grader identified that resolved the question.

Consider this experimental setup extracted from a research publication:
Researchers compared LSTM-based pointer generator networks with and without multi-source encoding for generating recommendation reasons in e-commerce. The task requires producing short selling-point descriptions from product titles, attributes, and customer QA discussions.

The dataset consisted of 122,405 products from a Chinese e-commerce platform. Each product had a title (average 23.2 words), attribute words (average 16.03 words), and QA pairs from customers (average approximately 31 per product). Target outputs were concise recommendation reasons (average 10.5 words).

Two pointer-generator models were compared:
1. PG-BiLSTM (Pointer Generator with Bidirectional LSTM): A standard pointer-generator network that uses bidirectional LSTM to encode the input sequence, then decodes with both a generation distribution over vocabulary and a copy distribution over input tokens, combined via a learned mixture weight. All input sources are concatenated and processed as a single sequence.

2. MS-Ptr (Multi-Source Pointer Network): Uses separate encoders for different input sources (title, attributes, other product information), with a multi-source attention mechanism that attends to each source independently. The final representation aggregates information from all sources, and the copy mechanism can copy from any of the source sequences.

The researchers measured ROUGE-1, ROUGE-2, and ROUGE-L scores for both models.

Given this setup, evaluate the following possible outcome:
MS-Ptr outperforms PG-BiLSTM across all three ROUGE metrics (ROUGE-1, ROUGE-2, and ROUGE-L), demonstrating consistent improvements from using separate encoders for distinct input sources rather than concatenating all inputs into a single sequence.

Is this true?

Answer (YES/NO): YES